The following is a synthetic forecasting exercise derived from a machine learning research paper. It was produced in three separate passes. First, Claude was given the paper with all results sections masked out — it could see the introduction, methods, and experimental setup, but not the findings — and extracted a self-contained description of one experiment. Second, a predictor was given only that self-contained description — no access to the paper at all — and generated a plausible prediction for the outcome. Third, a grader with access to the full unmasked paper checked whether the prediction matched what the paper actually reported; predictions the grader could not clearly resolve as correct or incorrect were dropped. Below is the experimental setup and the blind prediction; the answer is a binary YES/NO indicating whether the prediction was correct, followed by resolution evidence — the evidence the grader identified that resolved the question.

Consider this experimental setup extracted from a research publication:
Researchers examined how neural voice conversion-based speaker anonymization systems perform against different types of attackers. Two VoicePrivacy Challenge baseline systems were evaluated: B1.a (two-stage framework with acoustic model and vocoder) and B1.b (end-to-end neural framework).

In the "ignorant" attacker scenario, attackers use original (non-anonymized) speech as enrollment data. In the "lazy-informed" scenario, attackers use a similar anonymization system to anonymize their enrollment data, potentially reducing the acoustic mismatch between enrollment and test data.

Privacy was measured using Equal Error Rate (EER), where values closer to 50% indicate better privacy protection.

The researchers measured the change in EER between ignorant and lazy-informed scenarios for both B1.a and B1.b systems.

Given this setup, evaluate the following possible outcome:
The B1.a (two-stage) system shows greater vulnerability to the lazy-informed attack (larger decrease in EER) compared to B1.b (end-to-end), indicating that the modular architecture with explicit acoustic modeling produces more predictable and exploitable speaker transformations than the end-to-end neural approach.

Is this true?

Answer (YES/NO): NO